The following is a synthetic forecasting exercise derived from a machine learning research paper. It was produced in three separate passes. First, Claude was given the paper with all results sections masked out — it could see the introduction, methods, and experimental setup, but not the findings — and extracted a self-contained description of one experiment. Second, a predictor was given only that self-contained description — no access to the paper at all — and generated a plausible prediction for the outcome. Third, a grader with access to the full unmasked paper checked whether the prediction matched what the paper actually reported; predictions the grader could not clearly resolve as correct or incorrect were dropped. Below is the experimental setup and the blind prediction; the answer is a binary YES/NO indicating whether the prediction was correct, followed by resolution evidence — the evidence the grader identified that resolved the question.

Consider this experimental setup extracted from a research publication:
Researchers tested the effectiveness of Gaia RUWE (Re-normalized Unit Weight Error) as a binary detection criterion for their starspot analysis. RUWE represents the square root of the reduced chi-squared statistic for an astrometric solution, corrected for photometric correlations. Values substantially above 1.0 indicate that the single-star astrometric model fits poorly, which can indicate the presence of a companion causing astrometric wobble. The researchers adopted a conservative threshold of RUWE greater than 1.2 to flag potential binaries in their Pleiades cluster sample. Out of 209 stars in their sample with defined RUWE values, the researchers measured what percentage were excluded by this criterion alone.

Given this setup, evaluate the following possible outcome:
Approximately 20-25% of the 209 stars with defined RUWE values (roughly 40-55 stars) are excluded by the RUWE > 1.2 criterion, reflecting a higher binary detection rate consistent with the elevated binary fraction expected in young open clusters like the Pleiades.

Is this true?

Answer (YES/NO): NO